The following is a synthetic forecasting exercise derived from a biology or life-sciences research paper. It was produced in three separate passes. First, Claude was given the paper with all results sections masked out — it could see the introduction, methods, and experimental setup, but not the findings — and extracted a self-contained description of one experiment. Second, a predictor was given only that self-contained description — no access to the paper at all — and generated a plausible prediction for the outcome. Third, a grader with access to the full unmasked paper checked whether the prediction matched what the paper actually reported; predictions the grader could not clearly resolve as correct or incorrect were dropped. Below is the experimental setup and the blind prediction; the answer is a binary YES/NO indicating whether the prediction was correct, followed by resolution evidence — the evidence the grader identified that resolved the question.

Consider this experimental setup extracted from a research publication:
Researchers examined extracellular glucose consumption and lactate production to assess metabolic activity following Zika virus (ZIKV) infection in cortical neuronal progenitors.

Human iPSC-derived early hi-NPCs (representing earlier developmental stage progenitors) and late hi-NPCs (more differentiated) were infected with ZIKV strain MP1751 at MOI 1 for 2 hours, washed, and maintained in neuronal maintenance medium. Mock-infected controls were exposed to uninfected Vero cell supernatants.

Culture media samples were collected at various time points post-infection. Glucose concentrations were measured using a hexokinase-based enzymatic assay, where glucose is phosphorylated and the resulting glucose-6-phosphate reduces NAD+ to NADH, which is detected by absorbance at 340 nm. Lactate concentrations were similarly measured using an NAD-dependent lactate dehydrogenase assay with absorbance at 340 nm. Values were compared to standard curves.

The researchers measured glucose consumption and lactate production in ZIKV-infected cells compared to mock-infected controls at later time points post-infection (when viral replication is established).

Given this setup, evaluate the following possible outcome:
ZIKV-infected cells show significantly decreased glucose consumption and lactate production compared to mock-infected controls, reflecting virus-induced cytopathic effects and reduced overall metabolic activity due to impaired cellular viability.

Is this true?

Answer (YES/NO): NO